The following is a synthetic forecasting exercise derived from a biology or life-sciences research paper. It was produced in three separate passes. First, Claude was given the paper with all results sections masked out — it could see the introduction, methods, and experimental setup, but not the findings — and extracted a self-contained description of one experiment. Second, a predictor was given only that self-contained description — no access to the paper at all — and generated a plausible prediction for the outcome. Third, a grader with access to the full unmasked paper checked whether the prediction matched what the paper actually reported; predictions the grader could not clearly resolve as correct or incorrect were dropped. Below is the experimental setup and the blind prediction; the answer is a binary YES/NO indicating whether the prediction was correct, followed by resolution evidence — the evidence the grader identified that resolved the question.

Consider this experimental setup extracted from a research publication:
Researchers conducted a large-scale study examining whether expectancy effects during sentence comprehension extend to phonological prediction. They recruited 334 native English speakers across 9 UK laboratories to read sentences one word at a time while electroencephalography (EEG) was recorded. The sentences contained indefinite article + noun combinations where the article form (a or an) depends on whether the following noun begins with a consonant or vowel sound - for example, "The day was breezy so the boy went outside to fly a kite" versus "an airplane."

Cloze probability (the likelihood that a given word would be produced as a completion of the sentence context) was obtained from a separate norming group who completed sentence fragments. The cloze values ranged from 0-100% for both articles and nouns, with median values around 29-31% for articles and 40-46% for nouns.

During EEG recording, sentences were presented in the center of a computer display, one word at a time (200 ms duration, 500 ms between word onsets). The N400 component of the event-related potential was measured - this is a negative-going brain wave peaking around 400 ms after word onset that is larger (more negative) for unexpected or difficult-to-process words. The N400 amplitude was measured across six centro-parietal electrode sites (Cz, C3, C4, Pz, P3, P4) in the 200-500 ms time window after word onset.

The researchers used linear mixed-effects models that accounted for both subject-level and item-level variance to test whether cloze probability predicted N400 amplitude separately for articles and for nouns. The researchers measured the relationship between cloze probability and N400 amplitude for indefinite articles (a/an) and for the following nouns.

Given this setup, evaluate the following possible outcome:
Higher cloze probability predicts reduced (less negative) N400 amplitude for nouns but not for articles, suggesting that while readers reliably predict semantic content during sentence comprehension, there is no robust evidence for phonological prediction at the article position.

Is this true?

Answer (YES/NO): YES